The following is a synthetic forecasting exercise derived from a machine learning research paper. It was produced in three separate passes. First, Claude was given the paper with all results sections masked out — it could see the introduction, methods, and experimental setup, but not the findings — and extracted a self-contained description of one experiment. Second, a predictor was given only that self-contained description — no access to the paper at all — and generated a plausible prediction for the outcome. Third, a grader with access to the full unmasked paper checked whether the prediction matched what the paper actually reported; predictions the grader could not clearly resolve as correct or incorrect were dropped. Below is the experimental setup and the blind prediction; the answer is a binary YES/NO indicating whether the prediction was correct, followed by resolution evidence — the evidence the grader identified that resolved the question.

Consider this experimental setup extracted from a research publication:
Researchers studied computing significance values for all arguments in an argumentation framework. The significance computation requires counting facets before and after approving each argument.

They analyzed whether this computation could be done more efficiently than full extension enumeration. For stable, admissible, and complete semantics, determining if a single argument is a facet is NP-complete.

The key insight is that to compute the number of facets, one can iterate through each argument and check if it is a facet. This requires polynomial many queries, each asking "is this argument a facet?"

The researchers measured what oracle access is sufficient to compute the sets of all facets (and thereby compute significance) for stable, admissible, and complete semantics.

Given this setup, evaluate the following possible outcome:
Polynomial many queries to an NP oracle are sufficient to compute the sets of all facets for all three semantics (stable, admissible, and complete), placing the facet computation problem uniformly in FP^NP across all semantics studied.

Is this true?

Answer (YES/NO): YES